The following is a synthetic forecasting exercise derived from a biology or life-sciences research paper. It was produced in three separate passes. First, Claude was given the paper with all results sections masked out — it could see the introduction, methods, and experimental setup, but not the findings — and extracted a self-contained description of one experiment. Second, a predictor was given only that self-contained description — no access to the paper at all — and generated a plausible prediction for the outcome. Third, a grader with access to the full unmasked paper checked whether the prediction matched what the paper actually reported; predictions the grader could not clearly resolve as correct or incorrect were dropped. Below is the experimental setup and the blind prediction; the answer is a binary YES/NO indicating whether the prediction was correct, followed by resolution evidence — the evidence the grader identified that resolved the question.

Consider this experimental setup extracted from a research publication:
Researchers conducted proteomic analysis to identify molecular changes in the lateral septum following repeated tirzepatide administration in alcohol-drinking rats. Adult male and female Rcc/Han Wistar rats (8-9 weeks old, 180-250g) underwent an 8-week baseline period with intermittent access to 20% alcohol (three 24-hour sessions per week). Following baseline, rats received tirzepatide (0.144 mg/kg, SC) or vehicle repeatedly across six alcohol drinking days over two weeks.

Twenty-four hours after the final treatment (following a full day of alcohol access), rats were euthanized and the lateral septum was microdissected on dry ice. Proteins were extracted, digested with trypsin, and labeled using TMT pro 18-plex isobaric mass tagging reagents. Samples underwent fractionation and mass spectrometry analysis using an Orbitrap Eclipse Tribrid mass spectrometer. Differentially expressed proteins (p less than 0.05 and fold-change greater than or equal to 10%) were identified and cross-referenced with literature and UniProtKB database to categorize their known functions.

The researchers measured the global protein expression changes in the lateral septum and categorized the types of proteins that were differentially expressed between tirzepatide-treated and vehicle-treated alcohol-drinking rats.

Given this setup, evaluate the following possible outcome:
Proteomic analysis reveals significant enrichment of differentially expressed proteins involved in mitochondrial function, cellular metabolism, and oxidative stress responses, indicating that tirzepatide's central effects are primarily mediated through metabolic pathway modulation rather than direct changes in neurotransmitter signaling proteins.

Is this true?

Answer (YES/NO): NO